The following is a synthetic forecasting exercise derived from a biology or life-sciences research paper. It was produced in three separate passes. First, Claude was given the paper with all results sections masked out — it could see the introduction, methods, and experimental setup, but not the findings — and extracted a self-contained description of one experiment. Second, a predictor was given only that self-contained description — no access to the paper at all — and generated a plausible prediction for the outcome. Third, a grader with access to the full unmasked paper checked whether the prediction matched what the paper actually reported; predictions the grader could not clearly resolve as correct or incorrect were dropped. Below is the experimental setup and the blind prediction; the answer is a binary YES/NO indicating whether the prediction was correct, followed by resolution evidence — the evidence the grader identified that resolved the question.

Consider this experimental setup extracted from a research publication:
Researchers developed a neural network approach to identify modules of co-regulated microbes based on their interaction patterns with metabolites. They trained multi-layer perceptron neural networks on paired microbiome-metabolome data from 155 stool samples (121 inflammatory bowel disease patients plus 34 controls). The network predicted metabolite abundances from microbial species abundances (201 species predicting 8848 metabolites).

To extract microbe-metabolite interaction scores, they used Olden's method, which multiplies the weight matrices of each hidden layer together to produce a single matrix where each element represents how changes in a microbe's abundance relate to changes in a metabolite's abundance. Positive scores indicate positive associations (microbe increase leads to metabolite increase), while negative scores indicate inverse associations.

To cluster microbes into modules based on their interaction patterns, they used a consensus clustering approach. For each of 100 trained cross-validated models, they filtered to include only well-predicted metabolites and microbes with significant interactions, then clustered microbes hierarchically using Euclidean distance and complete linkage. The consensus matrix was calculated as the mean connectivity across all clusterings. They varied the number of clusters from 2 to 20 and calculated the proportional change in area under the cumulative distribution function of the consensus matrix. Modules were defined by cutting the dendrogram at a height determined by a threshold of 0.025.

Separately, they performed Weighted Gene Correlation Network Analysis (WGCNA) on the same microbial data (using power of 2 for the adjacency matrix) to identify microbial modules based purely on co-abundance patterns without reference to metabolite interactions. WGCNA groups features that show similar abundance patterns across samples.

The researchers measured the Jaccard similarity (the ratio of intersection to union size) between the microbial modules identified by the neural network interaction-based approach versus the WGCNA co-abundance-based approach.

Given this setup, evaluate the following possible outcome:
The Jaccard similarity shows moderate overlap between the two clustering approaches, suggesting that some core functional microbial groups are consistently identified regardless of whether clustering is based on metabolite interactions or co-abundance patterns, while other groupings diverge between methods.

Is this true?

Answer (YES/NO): NO